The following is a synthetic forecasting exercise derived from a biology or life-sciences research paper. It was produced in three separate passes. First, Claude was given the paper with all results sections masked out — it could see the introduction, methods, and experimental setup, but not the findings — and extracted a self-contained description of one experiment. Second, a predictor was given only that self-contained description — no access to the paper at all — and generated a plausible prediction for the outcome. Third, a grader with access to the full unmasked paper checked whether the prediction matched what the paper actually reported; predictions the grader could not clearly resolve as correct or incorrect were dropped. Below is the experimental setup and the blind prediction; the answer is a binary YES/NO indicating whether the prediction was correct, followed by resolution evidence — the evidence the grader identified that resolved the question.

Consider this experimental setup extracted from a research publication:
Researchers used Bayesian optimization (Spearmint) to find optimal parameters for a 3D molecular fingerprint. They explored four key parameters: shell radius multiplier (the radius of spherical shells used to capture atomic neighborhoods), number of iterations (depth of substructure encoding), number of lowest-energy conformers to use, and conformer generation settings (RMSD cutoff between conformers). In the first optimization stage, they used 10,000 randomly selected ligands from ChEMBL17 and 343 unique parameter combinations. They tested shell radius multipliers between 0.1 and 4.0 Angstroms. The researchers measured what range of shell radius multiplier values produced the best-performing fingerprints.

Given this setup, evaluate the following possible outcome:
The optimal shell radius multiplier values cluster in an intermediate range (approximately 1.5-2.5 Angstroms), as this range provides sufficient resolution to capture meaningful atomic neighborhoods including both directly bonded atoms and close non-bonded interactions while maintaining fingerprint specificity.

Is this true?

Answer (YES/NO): NO